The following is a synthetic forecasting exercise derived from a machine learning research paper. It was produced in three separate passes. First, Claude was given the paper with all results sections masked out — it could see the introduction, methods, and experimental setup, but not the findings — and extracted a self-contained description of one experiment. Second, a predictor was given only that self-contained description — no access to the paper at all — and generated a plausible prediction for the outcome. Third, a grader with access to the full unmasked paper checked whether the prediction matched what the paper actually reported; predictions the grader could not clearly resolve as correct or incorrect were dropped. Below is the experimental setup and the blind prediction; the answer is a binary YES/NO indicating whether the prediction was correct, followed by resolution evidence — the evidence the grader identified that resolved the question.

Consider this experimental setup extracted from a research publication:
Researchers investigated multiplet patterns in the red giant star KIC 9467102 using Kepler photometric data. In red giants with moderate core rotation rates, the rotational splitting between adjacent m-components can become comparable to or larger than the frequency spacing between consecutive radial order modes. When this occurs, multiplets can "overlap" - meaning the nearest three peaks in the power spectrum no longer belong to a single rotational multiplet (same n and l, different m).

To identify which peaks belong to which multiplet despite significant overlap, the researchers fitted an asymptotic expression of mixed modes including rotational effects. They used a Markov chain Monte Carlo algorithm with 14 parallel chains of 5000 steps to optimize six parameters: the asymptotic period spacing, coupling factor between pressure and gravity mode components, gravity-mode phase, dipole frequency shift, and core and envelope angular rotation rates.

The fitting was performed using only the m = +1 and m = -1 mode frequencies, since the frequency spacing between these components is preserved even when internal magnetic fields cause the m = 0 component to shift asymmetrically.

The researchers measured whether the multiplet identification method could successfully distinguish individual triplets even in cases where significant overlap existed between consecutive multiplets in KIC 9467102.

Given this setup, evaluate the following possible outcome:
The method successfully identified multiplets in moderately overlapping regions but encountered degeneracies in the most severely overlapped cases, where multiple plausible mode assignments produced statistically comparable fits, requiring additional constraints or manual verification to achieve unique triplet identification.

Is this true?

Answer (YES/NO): NO